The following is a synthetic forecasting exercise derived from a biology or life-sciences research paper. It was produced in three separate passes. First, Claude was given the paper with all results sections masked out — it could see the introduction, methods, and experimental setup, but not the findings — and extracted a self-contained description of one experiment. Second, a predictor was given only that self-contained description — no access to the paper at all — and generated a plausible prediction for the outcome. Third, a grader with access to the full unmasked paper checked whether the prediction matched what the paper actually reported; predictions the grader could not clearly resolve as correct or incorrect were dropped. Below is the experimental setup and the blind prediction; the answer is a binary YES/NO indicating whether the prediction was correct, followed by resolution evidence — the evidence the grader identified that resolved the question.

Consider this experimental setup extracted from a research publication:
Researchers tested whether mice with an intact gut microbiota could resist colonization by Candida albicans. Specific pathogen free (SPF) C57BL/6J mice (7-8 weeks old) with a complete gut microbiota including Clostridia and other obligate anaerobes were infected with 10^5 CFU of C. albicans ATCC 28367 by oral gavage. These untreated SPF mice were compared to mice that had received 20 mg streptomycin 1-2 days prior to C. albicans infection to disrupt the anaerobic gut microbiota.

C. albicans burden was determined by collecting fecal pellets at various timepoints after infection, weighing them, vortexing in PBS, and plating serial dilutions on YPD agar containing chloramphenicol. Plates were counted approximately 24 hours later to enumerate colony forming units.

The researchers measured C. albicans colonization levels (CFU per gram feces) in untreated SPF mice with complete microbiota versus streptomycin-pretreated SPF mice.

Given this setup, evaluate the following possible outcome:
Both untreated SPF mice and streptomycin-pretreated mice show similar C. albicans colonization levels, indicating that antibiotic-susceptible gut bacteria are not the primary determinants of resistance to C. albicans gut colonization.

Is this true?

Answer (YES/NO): NO